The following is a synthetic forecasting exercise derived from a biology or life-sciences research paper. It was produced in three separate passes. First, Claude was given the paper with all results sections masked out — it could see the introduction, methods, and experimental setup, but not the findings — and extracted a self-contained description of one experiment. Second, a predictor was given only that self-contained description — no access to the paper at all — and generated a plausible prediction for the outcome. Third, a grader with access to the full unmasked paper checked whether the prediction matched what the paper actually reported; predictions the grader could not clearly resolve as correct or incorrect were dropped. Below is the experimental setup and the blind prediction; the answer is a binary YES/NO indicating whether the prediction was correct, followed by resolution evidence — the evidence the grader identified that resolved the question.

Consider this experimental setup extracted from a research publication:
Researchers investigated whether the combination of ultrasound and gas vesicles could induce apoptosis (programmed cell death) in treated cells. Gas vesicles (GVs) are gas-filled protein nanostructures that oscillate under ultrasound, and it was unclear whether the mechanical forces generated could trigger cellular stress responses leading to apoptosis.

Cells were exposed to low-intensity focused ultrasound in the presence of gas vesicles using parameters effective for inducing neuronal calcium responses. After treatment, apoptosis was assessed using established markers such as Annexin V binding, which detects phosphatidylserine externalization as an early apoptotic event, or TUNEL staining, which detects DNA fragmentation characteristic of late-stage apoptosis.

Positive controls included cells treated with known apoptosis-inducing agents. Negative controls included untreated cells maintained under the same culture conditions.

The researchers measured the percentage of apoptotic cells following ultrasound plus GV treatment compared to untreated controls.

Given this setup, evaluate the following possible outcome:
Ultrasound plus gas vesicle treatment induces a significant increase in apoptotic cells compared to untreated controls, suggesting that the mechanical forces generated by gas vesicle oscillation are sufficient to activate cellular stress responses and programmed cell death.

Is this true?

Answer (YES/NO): NO